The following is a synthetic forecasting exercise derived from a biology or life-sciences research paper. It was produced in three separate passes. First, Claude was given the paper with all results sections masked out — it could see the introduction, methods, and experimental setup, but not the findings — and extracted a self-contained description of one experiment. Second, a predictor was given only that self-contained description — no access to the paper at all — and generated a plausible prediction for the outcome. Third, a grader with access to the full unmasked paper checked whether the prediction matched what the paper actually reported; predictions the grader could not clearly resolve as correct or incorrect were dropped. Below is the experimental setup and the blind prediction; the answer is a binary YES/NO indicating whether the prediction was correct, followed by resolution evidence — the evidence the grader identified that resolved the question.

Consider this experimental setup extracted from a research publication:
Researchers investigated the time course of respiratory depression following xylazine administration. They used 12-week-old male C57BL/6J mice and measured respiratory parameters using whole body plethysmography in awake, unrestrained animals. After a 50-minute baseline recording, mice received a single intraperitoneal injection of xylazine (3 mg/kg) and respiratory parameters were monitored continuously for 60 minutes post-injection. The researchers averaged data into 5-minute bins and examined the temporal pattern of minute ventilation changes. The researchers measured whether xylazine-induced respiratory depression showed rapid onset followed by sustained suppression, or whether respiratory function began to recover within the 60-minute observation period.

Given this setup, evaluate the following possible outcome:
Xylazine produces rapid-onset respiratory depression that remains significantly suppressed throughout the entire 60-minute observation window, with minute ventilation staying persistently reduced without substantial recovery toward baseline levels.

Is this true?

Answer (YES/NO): NO